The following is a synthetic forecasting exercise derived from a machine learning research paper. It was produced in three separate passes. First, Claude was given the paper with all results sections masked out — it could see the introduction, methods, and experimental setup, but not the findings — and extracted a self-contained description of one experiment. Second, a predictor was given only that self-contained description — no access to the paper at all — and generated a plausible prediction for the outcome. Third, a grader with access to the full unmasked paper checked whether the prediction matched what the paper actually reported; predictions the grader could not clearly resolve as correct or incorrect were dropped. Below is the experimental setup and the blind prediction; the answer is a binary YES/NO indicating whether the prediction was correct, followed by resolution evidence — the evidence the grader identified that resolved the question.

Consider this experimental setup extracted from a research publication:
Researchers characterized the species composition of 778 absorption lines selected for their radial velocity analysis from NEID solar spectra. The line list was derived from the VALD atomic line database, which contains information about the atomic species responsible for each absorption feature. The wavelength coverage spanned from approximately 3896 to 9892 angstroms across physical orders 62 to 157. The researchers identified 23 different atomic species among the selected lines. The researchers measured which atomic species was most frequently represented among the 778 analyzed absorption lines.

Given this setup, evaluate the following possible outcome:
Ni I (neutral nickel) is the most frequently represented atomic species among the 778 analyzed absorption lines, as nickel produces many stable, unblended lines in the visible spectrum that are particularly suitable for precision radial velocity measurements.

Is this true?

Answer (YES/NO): NO